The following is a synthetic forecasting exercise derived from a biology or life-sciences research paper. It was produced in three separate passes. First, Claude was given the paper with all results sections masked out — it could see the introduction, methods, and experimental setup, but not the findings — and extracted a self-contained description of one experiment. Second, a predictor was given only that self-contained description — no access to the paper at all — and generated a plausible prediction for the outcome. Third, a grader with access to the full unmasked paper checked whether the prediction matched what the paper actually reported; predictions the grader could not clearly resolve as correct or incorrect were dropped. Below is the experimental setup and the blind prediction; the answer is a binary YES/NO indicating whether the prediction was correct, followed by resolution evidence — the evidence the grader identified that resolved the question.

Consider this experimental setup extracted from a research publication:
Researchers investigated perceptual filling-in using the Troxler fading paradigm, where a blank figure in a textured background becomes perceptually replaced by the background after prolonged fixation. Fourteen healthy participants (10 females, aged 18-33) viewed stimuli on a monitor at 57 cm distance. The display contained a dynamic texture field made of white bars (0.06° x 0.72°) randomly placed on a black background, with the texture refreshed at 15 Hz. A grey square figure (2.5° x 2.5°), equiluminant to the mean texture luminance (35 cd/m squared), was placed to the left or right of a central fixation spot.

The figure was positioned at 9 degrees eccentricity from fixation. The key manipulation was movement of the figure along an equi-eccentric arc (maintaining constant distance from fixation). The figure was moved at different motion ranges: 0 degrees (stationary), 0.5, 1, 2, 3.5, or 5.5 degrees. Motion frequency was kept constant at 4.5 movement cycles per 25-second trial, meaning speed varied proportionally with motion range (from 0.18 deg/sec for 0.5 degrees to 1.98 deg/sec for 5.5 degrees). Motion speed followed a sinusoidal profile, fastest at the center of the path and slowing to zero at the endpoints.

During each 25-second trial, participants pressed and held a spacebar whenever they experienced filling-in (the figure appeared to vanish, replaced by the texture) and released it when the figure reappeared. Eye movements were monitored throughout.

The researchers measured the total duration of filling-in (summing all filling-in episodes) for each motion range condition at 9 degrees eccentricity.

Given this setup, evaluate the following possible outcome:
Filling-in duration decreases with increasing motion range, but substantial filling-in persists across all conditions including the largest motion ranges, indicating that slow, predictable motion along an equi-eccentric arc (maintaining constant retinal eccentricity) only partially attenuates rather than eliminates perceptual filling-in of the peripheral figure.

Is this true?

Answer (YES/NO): NO